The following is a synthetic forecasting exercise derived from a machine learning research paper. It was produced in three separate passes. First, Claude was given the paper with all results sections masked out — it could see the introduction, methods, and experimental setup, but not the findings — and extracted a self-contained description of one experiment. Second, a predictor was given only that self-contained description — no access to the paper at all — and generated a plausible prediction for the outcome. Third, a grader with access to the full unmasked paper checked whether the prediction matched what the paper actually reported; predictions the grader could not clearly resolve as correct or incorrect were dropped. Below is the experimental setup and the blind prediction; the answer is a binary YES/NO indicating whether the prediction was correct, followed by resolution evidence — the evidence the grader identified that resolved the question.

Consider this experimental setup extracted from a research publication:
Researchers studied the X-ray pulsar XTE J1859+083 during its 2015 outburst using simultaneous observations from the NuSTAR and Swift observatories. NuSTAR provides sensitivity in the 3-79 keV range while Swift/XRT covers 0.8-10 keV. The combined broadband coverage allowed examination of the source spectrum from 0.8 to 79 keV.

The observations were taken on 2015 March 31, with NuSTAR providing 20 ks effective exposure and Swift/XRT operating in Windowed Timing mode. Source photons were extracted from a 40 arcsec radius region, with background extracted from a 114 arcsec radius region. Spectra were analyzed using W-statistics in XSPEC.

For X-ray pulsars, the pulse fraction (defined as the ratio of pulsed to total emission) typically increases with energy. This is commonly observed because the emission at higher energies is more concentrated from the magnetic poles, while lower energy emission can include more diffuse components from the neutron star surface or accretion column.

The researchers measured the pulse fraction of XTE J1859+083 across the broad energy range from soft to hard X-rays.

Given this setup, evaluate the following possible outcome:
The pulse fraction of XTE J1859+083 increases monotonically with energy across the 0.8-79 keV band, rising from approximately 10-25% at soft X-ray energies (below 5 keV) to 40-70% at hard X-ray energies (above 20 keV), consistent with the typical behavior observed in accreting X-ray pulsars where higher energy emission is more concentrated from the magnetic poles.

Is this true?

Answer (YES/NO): NO